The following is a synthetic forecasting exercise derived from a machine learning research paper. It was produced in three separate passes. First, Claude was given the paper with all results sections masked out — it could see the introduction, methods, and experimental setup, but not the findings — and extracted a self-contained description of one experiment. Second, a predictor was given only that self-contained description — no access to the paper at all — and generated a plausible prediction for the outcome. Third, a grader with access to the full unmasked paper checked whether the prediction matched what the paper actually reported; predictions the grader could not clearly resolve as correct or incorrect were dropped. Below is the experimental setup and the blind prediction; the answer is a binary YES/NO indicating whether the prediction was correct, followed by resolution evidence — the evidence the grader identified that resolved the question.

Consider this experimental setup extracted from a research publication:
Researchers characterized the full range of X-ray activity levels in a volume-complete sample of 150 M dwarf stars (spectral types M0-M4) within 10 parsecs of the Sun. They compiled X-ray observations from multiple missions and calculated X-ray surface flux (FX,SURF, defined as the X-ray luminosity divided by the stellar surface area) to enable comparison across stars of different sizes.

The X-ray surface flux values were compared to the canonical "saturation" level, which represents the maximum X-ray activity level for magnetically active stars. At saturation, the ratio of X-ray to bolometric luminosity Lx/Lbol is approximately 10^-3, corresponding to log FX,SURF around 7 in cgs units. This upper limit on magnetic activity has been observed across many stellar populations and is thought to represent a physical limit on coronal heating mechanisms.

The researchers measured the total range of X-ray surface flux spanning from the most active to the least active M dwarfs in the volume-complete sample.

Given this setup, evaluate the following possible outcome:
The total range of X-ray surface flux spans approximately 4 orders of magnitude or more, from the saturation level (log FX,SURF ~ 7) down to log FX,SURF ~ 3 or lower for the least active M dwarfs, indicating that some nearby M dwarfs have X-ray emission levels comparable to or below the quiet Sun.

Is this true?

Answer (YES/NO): NO